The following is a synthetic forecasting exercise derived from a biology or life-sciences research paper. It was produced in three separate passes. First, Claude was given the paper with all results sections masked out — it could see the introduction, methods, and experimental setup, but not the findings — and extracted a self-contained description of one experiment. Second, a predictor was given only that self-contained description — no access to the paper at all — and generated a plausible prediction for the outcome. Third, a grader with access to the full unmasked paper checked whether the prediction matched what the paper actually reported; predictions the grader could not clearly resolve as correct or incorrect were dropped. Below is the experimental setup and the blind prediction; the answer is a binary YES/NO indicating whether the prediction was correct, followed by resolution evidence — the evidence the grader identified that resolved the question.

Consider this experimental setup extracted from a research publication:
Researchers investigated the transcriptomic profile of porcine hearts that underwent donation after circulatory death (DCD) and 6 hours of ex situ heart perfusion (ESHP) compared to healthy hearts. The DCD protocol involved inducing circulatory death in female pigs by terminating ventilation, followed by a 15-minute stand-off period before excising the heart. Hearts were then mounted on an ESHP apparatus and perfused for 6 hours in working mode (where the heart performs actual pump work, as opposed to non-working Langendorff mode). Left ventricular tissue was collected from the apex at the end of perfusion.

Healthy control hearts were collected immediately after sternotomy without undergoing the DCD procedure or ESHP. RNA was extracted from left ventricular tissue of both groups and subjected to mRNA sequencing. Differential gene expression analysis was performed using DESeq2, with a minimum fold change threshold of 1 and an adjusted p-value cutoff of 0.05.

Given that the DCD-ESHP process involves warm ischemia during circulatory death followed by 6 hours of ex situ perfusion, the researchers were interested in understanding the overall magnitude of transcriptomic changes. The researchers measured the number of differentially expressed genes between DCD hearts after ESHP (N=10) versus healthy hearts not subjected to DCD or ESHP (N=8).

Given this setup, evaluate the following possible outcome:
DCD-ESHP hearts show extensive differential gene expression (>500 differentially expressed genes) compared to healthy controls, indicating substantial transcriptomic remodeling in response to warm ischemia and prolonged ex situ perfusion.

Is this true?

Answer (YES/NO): YES